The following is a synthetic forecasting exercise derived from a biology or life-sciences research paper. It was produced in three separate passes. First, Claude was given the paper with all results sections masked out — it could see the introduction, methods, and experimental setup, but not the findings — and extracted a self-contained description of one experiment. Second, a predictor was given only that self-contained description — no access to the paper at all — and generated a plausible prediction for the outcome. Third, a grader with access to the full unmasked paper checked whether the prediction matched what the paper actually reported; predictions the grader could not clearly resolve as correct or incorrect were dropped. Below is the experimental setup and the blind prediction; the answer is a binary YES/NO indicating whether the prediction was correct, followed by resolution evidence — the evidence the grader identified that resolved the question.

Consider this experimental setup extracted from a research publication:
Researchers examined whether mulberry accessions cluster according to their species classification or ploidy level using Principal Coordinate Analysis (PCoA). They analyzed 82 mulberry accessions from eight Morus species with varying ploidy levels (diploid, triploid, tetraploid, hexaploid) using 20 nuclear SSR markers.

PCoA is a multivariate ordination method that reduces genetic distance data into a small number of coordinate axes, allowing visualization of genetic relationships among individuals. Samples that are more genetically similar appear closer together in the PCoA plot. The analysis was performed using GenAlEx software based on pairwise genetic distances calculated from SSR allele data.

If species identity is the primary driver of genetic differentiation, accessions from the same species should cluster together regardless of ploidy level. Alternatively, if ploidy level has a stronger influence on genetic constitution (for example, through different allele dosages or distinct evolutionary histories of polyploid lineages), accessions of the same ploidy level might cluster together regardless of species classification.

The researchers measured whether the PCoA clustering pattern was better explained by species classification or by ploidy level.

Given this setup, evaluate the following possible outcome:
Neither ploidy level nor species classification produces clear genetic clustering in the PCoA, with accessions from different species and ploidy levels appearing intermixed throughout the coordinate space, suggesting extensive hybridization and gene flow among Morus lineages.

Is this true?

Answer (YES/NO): YES